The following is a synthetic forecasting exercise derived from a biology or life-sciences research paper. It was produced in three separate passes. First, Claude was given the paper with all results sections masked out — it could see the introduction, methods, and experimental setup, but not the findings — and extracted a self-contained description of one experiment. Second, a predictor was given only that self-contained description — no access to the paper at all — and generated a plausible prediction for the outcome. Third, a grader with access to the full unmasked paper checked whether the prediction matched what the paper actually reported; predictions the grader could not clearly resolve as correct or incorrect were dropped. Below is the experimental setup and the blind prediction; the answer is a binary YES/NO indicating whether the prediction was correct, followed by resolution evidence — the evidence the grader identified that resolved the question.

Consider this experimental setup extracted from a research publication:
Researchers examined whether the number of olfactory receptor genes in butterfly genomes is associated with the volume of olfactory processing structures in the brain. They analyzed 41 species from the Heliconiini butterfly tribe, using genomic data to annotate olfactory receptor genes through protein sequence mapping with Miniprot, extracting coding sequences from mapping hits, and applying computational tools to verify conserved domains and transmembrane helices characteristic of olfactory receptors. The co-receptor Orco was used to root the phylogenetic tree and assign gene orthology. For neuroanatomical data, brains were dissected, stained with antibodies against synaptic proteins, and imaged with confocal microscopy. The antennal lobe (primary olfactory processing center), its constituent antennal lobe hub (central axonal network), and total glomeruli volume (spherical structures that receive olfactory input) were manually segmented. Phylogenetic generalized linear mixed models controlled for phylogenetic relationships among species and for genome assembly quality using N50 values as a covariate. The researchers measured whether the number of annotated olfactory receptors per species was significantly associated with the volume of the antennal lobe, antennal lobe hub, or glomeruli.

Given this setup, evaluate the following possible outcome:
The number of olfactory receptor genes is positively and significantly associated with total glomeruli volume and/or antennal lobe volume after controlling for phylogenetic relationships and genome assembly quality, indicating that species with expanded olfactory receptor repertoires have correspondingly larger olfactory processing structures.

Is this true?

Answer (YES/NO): NO